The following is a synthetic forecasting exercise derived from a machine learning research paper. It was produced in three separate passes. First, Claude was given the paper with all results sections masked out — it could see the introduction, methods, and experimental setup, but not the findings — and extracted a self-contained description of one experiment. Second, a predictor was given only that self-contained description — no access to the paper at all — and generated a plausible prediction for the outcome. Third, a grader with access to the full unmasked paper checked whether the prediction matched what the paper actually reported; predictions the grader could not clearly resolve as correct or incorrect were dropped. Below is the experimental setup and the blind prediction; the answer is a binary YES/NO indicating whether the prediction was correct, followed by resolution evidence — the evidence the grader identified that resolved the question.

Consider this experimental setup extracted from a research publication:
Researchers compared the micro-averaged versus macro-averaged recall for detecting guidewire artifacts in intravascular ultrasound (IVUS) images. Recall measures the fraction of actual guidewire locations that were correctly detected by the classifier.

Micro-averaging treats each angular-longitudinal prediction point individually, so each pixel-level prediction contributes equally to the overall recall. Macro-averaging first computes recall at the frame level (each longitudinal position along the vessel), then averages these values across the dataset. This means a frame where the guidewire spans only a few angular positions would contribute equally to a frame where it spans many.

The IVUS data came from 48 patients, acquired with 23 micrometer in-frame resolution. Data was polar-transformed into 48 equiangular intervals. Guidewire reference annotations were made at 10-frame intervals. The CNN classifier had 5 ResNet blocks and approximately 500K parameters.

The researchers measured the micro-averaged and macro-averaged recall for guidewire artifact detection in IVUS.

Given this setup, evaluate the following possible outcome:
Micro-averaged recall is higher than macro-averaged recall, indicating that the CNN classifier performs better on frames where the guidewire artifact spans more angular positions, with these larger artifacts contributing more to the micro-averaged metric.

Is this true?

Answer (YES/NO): NO